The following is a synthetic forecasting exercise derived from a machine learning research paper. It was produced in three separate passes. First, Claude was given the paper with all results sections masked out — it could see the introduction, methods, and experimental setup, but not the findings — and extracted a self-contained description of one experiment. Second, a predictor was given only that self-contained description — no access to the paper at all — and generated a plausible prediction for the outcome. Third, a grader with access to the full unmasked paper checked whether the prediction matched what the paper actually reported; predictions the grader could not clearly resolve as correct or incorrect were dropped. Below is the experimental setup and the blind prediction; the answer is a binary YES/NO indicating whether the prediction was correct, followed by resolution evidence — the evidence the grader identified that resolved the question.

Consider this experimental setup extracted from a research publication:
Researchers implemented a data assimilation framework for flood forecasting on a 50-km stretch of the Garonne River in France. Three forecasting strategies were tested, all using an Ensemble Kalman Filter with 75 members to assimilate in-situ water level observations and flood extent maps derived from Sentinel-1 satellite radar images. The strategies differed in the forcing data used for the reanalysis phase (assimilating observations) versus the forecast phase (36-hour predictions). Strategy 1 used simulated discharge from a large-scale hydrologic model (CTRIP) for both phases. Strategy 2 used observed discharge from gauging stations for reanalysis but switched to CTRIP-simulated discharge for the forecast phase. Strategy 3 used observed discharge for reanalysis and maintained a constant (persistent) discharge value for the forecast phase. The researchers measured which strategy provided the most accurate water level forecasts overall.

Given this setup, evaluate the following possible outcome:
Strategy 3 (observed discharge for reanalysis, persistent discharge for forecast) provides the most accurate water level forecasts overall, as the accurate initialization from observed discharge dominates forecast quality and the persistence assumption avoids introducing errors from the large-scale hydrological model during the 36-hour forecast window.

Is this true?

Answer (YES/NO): NO